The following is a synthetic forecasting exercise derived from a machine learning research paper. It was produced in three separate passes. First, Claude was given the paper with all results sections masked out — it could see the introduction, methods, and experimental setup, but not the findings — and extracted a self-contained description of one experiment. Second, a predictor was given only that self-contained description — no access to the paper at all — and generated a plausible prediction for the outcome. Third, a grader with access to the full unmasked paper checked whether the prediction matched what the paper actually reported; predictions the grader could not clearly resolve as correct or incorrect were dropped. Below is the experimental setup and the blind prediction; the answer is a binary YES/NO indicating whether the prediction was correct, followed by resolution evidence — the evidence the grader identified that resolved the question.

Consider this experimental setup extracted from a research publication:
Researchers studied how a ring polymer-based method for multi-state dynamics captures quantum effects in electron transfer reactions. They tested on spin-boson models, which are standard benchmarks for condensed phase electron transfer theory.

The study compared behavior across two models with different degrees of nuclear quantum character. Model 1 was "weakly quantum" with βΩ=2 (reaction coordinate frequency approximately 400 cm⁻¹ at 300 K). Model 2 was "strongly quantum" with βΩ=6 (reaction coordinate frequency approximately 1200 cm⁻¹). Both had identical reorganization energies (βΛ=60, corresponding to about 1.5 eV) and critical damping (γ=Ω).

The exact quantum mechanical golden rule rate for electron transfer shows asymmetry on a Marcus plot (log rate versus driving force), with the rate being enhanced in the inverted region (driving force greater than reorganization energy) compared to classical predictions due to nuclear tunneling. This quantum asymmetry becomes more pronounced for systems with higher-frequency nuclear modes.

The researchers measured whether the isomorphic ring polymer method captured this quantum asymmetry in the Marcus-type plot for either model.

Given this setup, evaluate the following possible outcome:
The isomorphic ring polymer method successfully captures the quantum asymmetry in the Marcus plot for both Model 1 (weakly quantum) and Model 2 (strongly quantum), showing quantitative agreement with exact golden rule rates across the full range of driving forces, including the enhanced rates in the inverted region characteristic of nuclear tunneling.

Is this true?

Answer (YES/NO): NO